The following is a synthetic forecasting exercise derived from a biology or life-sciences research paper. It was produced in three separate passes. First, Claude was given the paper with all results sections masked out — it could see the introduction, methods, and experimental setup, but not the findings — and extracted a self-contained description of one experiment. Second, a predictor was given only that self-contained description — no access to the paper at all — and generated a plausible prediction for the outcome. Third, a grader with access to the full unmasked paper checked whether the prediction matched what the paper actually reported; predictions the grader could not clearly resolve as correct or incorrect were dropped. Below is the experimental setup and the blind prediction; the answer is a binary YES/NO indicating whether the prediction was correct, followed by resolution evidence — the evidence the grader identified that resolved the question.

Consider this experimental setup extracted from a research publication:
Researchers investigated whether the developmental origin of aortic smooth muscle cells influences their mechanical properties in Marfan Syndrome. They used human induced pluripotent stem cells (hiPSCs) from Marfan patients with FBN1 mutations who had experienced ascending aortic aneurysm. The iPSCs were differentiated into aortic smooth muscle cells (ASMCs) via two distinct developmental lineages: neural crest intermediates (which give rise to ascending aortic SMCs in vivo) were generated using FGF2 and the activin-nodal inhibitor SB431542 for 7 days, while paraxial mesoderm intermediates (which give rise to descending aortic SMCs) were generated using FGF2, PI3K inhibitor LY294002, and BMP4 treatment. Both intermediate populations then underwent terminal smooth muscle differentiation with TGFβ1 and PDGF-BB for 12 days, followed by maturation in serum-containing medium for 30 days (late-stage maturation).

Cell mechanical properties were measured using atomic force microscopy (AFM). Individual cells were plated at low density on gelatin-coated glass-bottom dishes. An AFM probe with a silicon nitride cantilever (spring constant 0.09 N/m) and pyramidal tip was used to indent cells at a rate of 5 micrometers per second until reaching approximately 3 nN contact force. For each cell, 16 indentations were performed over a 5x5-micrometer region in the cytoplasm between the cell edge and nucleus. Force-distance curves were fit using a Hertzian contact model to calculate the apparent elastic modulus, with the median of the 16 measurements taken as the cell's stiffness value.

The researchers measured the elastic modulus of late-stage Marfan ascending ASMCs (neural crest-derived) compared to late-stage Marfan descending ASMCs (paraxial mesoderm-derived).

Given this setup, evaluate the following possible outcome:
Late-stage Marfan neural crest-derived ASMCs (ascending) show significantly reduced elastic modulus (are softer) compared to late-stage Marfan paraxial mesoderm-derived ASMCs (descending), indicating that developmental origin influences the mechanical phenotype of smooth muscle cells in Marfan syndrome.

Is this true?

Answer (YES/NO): NO